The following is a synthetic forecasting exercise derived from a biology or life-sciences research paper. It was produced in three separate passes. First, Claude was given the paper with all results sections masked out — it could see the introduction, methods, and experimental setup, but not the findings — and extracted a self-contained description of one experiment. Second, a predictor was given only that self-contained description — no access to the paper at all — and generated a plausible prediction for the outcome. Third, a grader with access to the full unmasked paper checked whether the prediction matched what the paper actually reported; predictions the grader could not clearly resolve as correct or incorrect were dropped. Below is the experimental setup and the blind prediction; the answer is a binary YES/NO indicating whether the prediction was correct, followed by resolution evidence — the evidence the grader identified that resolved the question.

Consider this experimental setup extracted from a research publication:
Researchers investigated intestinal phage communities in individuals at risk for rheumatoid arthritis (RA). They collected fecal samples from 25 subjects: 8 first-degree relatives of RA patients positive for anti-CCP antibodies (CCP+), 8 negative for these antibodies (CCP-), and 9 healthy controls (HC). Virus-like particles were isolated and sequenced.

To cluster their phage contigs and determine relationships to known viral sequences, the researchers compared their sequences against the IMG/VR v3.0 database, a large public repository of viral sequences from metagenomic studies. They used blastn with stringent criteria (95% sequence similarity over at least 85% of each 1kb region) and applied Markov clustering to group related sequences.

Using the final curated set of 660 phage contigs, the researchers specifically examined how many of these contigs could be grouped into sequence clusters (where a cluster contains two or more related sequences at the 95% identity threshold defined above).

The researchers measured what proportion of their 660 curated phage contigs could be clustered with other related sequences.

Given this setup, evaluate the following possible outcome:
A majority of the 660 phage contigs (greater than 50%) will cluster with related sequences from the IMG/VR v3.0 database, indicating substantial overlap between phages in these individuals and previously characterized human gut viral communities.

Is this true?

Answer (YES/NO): YES